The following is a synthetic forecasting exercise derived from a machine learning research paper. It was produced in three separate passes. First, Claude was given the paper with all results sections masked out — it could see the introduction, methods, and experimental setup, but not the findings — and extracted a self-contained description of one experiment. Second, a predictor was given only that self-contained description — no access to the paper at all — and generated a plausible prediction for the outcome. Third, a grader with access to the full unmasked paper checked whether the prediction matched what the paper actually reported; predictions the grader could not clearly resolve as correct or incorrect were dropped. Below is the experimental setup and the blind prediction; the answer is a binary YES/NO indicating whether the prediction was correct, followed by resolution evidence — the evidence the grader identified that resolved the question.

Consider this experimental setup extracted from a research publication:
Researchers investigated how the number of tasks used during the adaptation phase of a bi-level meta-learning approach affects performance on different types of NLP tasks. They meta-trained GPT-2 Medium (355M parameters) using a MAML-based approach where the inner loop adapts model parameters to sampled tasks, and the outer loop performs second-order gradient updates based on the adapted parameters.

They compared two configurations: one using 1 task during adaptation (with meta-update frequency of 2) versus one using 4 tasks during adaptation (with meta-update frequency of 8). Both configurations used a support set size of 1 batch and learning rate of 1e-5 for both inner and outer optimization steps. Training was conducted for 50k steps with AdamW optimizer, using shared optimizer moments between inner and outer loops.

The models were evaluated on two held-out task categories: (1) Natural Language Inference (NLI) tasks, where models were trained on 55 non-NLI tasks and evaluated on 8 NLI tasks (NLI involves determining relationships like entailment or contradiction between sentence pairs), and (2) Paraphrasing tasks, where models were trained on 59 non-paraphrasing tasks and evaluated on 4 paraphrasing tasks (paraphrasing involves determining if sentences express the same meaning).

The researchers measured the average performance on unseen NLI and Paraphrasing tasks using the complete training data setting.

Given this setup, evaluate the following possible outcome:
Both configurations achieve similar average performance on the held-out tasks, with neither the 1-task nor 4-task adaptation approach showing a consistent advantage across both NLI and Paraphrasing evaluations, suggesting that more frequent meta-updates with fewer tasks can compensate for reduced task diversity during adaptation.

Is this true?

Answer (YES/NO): NO